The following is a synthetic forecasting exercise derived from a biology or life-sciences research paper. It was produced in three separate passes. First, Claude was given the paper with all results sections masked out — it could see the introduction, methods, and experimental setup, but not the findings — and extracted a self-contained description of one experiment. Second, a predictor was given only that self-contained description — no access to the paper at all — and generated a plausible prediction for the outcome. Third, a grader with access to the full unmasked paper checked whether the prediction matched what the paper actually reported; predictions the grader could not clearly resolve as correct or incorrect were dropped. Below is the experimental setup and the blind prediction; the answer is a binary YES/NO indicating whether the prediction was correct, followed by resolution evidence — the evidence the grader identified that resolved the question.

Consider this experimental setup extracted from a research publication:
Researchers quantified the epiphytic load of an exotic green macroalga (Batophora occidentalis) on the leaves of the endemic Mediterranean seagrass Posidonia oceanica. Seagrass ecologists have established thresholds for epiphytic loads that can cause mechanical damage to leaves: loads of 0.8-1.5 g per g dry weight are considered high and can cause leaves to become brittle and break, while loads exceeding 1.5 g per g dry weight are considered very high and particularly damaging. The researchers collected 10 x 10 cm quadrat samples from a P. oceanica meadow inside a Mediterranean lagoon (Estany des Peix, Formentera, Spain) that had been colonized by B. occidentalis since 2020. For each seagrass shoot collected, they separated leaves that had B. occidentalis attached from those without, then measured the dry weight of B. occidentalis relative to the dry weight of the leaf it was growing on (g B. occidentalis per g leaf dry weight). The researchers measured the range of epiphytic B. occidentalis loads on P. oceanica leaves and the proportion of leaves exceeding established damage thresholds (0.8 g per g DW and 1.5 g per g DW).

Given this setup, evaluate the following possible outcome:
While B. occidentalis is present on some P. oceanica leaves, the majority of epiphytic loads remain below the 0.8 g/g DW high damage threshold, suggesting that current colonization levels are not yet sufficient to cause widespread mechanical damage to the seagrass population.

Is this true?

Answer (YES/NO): NO